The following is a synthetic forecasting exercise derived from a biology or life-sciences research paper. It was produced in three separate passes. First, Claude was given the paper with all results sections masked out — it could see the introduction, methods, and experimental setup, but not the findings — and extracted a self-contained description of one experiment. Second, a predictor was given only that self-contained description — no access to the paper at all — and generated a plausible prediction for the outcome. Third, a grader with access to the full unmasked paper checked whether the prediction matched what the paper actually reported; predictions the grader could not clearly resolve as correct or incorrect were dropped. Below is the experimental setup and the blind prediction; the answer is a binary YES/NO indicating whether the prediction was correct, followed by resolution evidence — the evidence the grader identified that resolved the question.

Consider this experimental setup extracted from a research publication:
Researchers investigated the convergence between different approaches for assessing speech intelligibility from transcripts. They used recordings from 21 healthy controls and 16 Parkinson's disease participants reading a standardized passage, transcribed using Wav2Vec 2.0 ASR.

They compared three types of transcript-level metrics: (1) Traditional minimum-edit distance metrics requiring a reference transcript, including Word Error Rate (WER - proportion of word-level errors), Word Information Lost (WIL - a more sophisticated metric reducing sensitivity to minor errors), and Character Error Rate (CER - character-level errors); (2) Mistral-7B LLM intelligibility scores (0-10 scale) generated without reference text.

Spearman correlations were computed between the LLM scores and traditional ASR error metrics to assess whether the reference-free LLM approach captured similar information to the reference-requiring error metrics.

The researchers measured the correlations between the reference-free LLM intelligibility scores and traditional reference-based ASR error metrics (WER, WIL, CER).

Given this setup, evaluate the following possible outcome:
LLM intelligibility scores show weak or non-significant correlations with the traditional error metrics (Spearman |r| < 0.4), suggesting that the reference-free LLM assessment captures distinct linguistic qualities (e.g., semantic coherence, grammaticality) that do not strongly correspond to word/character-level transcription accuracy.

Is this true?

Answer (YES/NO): NO